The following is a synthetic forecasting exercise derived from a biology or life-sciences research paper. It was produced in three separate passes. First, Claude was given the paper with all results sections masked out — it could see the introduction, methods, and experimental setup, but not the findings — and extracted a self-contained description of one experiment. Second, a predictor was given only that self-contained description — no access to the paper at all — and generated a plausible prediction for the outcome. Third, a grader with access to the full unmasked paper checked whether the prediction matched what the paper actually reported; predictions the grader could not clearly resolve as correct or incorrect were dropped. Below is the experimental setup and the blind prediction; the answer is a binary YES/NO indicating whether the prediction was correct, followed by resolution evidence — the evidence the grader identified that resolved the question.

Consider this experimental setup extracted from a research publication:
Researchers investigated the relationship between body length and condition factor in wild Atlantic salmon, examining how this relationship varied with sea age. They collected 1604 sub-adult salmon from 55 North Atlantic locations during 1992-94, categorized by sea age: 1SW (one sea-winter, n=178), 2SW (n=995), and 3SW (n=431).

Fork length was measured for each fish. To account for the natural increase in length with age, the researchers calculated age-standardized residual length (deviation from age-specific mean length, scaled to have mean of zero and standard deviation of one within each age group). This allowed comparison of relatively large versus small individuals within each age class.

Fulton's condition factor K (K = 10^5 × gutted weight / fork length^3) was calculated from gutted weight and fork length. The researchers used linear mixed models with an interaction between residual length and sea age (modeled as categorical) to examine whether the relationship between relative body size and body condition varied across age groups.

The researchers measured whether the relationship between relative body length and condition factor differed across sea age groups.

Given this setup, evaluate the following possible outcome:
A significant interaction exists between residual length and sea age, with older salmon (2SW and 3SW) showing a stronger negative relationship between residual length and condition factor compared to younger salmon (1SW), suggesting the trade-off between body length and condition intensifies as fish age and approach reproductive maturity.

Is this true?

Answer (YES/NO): NO